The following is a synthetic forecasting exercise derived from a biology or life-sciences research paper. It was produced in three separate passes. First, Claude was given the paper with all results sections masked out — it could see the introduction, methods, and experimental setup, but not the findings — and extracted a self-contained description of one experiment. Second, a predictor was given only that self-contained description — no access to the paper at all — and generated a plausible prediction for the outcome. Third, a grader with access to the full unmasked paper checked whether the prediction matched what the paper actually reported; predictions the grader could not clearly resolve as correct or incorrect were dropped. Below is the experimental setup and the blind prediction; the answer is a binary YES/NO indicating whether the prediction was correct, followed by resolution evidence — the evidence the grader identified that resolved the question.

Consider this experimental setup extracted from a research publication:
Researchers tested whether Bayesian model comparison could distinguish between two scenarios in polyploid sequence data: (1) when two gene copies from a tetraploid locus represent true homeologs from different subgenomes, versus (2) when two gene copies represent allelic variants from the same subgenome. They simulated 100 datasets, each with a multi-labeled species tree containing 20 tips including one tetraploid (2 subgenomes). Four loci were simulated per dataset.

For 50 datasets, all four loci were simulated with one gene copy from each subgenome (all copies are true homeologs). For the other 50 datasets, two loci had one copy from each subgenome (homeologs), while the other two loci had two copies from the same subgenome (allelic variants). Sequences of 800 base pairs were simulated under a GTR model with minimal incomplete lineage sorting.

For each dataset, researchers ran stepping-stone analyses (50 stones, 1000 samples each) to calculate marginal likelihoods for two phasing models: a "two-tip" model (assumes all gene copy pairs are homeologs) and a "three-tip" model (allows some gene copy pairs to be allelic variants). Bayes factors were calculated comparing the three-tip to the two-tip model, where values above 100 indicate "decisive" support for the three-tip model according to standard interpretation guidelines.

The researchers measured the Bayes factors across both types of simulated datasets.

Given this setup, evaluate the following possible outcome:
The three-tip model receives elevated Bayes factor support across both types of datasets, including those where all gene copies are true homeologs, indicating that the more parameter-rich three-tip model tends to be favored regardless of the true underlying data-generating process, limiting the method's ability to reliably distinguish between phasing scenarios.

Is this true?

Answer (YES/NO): NO